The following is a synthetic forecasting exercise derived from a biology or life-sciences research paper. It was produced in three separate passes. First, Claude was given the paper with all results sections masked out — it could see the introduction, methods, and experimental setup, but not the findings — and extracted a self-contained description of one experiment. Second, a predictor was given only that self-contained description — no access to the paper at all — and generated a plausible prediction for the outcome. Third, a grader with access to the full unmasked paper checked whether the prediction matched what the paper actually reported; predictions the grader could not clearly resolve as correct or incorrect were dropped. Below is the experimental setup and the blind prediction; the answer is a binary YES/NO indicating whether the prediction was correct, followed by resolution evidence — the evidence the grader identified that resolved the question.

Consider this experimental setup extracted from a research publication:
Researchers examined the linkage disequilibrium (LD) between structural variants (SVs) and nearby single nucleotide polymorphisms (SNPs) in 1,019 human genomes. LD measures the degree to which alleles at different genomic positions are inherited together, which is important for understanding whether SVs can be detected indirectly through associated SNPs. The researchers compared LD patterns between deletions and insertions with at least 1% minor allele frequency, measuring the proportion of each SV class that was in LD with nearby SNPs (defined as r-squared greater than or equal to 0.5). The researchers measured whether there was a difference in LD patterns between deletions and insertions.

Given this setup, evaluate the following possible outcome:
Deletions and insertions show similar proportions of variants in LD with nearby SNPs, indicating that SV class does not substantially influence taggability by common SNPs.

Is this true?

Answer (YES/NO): YES